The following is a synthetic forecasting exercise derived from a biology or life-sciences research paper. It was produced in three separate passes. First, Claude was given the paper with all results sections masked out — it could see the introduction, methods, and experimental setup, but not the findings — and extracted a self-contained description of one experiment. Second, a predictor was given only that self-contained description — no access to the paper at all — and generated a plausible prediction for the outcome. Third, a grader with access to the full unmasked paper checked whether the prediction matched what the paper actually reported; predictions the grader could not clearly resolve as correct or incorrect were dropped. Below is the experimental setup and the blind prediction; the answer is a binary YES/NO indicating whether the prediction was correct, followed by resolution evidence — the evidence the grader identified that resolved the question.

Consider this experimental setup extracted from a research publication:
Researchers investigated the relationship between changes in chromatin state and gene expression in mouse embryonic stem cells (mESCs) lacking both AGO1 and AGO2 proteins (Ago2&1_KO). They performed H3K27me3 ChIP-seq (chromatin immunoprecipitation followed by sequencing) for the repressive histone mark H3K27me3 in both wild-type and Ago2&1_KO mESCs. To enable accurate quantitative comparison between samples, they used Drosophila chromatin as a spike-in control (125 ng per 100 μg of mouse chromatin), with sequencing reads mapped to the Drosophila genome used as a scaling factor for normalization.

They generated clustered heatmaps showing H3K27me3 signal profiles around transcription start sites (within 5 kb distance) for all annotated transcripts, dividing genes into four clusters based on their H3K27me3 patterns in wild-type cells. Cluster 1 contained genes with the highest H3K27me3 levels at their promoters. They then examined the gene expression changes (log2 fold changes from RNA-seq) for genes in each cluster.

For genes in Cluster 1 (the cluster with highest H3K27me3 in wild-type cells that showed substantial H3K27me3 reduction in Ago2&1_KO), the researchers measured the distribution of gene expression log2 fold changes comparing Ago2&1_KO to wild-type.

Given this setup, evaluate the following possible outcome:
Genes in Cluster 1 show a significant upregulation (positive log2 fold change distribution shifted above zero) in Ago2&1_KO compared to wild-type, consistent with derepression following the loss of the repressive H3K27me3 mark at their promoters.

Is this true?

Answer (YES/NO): NO